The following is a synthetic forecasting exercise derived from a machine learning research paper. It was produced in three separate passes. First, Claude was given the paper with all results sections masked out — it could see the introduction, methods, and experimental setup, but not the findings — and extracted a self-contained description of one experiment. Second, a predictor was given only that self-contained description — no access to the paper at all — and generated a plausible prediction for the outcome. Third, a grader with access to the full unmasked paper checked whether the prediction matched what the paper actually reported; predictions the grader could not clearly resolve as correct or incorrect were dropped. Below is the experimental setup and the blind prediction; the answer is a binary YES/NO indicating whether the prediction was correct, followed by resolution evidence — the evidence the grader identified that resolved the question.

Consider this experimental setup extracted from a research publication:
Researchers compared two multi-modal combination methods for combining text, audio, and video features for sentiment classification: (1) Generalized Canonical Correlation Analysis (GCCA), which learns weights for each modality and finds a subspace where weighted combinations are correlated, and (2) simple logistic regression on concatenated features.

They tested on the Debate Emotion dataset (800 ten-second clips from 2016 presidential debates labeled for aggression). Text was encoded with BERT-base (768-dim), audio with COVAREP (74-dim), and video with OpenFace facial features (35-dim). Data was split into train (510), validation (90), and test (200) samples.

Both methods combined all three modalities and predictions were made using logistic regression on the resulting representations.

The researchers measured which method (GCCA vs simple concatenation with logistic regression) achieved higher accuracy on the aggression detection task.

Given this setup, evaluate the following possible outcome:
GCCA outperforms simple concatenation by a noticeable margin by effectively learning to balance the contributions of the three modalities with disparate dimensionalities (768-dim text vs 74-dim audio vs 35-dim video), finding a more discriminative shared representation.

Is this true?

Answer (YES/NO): NO